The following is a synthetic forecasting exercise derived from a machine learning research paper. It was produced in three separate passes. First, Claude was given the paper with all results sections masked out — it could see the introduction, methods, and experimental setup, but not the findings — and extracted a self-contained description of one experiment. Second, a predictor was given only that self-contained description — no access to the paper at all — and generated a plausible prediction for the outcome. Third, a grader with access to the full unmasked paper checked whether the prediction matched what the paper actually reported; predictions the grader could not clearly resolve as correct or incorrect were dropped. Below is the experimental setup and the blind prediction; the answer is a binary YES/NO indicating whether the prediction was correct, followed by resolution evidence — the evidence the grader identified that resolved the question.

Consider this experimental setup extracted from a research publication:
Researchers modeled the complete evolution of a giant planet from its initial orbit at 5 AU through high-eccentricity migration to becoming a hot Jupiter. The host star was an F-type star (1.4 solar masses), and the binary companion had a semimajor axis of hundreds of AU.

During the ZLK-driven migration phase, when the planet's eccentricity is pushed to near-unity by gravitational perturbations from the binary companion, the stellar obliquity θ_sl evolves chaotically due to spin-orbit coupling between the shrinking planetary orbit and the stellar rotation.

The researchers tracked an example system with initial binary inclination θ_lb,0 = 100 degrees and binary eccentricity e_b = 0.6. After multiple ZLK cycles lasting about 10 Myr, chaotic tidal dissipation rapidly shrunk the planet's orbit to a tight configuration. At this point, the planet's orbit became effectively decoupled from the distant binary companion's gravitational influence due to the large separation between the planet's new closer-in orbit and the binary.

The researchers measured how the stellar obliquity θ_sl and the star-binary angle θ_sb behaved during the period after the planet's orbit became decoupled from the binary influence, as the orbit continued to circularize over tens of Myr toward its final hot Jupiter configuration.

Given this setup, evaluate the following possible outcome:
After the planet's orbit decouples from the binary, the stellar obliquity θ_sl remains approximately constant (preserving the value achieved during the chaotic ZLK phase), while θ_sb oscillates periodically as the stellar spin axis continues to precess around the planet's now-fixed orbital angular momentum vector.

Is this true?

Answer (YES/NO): NO